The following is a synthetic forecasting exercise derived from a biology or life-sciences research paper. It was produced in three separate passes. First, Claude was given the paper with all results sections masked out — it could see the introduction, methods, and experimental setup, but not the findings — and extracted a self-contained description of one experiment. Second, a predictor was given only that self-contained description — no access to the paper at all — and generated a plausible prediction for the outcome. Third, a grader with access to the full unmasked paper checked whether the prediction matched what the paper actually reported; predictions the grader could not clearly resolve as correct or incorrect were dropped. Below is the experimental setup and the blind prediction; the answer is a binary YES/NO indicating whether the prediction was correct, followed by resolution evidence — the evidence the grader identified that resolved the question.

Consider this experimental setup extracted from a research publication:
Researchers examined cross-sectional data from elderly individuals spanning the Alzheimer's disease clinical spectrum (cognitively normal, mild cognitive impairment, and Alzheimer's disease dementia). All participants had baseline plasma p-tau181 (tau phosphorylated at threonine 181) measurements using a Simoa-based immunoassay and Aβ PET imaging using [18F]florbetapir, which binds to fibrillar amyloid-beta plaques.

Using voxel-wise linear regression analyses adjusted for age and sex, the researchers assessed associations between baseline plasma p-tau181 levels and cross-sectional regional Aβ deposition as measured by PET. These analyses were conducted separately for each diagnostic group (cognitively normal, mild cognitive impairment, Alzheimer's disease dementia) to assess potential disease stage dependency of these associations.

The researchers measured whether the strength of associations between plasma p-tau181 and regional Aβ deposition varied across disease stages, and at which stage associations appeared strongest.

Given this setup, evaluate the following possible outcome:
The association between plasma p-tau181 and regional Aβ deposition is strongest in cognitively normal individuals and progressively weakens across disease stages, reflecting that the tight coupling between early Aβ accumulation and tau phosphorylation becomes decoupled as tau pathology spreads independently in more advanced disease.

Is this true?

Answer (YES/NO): NO